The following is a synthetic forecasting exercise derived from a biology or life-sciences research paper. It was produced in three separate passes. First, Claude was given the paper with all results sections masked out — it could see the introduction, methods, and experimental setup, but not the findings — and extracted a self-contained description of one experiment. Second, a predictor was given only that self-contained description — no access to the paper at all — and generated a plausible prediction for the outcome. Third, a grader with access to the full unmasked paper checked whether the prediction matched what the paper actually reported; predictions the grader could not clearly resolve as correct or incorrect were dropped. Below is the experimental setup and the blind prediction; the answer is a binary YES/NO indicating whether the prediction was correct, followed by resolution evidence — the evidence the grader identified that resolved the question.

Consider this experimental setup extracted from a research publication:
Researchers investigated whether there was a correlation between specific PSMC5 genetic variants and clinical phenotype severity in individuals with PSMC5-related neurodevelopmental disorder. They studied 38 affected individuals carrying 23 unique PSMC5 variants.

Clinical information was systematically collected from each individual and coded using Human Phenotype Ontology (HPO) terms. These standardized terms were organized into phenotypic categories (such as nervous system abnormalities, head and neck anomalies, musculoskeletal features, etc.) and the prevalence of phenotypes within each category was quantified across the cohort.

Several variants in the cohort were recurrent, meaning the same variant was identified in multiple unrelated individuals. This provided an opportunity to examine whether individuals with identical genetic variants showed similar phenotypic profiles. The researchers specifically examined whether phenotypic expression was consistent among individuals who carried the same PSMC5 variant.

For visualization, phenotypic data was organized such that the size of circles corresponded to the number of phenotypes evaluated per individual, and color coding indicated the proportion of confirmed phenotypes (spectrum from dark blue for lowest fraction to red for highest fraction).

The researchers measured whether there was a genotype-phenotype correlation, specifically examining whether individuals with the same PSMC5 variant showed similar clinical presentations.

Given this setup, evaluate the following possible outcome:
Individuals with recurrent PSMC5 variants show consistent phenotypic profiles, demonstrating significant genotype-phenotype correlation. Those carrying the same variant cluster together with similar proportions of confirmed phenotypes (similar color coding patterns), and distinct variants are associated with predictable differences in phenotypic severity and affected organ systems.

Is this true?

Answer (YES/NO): NO